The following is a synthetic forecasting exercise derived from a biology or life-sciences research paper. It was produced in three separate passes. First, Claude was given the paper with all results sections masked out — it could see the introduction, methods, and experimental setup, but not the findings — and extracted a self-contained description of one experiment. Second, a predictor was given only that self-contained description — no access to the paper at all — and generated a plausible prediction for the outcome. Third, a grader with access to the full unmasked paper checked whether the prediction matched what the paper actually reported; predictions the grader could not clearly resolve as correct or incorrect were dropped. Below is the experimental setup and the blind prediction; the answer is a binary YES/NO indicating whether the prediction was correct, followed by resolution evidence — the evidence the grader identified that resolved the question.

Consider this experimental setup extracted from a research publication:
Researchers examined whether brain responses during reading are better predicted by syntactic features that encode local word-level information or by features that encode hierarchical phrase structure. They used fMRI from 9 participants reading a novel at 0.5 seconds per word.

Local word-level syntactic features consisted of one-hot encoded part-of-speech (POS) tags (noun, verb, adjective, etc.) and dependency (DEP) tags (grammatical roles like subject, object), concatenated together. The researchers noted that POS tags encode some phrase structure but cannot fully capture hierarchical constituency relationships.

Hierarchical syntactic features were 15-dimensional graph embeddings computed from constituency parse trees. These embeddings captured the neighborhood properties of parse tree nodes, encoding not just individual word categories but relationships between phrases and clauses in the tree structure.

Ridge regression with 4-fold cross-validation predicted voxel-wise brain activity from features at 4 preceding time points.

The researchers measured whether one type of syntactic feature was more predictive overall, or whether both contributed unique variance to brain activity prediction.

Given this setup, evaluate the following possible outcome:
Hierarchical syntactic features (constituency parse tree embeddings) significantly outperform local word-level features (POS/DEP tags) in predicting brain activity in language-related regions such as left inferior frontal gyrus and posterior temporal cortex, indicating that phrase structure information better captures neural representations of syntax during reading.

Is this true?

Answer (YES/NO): NO